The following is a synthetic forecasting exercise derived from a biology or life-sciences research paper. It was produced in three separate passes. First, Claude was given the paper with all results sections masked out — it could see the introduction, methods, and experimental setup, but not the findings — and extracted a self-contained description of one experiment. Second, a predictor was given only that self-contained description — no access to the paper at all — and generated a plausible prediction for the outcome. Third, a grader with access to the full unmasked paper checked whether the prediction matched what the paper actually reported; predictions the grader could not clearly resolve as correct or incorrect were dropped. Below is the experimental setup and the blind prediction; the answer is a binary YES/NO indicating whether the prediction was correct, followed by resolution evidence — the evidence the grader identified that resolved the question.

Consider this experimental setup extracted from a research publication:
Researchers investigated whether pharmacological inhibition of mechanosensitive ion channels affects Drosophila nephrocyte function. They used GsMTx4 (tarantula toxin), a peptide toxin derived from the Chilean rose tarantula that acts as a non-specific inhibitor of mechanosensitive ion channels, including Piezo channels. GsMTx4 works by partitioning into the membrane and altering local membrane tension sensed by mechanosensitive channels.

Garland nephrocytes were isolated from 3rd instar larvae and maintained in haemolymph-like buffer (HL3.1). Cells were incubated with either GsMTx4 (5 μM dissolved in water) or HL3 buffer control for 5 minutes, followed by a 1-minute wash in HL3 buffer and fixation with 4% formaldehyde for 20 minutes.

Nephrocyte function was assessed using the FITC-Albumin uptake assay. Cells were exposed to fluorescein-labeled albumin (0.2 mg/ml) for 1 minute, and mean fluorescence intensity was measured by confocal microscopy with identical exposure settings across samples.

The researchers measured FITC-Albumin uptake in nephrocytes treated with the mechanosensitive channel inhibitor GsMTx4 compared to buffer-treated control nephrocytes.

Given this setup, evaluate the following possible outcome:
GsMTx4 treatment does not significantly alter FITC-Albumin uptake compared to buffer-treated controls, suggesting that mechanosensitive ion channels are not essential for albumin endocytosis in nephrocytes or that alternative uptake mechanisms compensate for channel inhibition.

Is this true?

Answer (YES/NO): YES